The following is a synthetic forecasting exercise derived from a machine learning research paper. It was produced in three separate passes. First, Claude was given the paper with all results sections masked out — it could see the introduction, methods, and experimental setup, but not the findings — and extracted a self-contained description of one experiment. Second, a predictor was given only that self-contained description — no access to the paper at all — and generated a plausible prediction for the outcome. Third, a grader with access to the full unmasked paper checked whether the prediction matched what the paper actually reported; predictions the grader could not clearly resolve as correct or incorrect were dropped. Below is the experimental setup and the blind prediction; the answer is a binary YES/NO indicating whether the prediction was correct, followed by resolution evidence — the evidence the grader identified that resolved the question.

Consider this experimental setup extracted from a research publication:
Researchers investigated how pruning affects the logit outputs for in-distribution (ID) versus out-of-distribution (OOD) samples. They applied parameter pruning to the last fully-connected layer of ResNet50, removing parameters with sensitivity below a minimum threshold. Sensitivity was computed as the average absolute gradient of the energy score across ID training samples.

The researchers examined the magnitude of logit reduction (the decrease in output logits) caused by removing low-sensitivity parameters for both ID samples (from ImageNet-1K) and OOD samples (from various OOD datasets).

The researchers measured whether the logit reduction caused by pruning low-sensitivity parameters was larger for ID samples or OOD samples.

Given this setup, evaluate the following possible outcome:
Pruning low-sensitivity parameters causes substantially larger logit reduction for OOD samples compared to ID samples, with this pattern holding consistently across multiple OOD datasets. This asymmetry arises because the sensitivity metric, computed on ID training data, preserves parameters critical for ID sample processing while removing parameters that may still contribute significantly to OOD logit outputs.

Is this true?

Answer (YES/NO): YES